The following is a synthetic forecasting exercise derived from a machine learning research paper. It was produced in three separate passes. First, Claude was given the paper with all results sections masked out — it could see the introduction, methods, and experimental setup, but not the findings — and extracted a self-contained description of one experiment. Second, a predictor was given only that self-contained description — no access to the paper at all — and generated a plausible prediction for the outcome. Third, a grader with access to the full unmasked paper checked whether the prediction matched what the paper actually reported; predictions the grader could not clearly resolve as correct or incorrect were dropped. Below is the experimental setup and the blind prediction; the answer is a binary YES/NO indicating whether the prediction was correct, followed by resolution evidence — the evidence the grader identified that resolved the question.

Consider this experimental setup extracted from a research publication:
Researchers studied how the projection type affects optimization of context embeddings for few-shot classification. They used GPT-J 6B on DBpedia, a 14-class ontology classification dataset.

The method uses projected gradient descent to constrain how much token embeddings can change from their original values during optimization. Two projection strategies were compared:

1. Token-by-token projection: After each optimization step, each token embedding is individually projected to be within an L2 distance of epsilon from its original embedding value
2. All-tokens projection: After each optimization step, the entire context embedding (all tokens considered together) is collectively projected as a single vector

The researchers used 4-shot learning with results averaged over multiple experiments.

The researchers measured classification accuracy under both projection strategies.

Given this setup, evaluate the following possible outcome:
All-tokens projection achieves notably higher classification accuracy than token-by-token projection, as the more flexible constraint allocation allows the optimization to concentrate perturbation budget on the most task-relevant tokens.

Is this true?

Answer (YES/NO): NO